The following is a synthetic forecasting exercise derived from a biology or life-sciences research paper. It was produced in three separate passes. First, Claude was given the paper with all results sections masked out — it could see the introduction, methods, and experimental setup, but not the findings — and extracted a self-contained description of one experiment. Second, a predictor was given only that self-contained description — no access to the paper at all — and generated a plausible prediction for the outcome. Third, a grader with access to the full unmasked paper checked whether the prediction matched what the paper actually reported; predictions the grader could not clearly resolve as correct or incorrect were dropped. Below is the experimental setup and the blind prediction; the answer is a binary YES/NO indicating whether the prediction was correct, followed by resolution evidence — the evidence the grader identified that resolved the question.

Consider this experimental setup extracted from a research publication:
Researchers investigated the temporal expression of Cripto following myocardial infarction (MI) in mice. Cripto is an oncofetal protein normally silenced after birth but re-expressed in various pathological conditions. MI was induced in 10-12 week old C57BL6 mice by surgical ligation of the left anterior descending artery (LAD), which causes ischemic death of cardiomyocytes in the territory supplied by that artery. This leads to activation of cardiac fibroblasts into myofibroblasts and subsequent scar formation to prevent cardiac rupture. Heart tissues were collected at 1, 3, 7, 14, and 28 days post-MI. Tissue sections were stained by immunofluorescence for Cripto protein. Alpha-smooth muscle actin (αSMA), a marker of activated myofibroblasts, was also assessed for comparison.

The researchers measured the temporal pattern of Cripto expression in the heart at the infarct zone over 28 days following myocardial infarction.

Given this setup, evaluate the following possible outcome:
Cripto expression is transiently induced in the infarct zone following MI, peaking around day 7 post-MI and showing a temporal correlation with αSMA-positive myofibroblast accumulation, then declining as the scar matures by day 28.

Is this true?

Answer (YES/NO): NO